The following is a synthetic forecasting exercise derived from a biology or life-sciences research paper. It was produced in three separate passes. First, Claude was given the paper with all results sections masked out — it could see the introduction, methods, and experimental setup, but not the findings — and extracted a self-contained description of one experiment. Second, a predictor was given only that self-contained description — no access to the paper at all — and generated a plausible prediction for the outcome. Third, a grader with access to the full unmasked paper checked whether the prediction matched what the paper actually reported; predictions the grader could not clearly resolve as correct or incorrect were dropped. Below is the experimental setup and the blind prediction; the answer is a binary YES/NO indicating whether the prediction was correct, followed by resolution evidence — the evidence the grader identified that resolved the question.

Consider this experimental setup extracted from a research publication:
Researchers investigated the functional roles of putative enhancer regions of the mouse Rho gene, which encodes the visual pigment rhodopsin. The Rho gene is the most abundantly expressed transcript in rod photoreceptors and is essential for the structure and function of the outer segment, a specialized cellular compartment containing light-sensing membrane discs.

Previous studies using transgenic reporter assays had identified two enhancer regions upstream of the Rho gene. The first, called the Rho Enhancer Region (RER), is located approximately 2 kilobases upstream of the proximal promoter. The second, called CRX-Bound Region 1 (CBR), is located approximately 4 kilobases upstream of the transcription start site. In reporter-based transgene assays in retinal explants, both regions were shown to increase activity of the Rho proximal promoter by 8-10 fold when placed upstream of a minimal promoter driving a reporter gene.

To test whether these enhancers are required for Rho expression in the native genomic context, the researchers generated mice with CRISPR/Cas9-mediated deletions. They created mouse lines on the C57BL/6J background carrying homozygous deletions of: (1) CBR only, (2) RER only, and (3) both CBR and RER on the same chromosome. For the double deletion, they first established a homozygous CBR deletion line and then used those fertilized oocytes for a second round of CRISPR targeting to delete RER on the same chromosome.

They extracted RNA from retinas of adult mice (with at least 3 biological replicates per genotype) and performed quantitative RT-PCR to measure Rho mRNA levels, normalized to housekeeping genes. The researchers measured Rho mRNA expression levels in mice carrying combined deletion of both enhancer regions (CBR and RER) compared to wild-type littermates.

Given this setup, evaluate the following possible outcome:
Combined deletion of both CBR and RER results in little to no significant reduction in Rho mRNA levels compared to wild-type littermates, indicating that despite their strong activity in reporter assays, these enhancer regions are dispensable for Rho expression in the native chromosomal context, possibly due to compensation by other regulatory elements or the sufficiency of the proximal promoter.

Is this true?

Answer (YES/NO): YES